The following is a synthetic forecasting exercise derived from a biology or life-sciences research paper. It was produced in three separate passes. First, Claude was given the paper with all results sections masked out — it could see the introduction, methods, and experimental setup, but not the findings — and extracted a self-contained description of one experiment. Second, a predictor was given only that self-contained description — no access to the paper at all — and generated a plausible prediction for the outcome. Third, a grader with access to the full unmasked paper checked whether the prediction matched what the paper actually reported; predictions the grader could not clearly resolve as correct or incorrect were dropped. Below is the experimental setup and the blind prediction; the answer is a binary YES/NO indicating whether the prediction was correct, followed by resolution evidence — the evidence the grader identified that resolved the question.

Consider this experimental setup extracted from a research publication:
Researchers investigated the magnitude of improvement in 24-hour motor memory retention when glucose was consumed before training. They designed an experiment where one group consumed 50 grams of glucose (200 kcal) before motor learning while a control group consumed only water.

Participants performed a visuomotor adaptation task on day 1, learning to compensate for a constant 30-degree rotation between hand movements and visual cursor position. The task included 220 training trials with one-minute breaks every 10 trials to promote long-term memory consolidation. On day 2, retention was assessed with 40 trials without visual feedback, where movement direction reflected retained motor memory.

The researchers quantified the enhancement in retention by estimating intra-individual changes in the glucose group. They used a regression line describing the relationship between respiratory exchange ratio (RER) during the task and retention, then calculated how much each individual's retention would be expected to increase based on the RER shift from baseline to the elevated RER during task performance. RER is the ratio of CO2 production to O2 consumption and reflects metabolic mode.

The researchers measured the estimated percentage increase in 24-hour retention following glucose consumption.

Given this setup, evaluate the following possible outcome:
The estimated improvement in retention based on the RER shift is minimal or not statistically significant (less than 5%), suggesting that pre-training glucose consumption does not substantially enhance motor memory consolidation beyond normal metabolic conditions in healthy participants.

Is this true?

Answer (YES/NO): NO